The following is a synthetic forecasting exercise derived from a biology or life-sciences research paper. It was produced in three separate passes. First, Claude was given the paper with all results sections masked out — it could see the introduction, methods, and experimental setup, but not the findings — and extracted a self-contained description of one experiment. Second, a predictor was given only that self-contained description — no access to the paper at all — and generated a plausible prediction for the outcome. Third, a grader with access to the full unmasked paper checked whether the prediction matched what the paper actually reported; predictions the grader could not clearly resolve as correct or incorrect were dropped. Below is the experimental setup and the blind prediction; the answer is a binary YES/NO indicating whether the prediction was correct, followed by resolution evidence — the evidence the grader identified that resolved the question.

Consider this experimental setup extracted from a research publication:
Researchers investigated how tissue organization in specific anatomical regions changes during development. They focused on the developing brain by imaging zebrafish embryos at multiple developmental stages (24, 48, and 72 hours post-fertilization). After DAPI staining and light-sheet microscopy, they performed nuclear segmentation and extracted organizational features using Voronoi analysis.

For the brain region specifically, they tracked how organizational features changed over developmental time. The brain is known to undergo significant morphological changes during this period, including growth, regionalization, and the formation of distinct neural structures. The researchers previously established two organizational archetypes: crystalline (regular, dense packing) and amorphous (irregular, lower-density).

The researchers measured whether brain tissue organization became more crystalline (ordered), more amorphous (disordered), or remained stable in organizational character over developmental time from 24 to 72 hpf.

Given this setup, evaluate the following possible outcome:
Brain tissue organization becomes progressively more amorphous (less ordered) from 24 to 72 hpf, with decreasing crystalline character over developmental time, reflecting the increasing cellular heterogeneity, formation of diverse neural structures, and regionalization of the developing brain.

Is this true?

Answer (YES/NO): NO